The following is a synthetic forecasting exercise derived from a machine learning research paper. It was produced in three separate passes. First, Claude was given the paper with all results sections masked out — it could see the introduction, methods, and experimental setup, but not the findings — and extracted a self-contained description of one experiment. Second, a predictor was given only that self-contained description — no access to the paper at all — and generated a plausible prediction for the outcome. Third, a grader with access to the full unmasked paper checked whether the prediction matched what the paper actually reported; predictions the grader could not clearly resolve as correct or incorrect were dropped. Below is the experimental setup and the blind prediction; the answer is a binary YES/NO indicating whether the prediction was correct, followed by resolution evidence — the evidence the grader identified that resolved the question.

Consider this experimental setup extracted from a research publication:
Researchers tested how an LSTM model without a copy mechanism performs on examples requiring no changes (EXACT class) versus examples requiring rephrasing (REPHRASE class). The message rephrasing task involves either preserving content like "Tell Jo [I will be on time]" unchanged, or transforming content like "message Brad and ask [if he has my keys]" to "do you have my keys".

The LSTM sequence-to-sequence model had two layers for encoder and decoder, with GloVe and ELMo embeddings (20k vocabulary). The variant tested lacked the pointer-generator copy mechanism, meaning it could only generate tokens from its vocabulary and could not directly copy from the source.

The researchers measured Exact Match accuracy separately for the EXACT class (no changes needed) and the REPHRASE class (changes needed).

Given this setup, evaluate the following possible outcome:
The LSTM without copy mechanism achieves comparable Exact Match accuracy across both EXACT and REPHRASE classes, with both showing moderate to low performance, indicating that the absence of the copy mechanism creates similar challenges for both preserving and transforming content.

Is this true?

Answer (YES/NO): NO